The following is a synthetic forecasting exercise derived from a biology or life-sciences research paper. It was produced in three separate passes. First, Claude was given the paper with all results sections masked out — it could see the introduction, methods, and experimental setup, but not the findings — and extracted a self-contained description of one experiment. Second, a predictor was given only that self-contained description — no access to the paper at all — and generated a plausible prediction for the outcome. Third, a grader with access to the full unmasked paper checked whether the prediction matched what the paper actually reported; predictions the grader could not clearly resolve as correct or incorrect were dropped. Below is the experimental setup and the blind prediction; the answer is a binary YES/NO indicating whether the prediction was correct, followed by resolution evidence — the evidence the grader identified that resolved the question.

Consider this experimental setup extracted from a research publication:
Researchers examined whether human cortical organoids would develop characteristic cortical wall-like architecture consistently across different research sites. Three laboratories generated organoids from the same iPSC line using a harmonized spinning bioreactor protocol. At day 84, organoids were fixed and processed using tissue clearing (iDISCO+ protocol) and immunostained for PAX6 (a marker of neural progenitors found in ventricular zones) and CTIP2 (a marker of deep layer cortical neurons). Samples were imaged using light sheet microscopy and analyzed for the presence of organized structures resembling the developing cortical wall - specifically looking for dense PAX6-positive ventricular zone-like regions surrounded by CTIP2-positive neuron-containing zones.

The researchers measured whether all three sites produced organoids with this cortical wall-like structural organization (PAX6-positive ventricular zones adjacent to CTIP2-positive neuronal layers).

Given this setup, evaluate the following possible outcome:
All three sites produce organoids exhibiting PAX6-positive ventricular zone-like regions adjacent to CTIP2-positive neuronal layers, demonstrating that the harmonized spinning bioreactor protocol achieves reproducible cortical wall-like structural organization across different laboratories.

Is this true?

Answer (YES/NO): YES